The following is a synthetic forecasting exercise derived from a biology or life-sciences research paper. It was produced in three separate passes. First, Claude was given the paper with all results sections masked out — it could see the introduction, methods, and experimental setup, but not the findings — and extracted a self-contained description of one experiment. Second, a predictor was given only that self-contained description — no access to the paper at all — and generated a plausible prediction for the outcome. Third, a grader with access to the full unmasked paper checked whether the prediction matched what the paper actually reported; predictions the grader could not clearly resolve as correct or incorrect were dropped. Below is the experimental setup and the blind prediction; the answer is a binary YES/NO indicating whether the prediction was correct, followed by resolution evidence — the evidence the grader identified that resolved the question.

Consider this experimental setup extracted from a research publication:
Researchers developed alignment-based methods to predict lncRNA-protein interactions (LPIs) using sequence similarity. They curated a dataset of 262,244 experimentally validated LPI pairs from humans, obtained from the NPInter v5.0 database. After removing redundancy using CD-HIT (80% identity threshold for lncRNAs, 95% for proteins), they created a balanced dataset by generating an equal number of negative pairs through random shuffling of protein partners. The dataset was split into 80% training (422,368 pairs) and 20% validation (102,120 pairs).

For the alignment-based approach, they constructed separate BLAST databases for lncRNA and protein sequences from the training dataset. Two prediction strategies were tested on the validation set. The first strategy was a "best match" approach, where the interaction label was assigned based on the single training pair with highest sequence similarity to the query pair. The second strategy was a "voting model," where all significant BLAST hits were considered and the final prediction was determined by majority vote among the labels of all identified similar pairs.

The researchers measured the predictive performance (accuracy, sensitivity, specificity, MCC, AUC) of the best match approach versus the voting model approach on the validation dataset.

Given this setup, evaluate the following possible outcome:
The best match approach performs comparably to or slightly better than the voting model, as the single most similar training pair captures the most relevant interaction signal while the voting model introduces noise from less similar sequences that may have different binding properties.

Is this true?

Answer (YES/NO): NO